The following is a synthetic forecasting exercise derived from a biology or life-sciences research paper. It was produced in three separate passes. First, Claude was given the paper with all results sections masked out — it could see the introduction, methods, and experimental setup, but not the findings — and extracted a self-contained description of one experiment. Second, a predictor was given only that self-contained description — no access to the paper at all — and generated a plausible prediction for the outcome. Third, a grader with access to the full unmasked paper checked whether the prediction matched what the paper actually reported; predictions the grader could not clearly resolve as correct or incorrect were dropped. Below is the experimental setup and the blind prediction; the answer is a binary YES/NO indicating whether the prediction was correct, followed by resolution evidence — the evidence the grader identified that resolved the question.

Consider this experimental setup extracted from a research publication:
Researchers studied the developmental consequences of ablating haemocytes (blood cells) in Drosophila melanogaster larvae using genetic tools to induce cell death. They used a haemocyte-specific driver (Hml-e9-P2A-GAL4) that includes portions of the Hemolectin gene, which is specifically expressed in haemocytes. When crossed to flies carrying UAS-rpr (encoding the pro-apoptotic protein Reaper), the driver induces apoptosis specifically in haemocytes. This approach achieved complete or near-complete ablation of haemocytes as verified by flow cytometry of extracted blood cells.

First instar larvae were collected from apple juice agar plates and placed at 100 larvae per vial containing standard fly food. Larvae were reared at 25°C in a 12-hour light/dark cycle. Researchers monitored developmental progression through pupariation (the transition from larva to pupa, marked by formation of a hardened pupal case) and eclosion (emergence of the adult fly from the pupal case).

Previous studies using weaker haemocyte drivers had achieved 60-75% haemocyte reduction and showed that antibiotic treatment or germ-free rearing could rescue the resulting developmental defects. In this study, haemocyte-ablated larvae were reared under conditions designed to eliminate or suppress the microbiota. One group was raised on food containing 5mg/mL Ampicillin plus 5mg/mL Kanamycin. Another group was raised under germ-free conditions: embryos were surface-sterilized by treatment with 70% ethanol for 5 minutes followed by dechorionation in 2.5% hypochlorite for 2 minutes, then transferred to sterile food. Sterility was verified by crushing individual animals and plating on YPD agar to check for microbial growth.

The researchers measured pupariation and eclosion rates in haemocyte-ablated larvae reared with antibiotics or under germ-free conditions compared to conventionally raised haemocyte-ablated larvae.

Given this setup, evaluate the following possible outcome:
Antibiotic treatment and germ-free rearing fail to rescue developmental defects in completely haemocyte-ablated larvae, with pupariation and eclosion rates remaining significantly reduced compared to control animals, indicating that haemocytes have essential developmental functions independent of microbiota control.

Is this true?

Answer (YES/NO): NO